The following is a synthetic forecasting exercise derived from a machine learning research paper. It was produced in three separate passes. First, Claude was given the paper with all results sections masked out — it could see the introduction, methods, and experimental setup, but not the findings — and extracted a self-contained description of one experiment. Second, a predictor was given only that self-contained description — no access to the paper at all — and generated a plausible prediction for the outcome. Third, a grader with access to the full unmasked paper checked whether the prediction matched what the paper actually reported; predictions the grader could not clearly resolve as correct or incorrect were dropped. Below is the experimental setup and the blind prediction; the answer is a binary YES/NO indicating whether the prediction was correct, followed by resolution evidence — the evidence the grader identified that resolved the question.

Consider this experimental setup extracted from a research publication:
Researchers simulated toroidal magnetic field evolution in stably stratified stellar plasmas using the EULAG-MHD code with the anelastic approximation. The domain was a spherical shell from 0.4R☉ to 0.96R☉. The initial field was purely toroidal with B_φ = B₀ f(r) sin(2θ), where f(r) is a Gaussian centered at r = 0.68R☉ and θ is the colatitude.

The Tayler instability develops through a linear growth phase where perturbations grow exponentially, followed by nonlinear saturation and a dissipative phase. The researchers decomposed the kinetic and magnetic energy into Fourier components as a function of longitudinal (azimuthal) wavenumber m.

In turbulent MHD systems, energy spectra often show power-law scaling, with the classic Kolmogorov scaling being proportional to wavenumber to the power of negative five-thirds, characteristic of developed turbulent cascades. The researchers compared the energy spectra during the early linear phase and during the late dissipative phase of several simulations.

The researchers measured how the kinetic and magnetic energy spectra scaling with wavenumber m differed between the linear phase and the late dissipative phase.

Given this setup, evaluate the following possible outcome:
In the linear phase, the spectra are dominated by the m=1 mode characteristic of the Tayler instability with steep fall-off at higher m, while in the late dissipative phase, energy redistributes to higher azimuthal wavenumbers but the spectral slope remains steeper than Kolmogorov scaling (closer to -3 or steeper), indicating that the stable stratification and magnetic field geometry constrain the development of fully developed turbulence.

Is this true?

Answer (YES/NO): NO